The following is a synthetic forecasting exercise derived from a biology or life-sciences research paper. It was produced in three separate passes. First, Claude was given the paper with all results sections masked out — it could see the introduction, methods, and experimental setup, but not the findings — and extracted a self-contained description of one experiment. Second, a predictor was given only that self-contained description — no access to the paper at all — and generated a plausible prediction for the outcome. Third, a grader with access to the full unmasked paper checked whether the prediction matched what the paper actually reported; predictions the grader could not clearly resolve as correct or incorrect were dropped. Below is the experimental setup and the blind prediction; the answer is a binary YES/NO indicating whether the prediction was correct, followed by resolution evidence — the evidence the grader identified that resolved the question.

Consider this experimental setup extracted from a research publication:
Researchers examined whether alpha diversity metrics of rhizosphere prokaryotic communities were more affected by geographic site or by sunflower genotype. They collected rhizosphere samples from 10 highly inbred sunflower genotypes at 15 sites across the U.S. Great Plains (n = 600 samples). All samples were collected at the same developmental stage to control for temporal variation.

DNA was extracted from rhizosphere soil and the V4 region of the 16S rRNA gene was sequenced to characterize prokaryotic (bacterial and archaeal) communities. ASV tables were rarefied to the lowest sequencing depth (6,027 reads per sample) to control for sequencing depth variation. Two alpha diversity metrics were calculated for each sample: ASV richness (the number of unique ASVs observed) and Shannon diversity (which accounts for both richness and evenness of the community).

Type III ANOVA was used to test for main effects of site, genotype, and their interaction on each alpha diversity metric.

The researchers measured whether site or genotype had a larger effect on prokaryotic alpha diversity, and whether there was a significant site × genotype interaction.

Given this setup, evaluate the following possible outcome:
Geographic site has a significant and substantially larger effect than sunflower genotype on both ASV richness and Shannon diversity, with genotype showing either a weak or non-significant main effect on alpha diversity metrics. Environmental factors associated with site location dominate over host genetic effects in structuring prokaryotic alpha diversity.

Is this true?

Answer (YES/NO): YES